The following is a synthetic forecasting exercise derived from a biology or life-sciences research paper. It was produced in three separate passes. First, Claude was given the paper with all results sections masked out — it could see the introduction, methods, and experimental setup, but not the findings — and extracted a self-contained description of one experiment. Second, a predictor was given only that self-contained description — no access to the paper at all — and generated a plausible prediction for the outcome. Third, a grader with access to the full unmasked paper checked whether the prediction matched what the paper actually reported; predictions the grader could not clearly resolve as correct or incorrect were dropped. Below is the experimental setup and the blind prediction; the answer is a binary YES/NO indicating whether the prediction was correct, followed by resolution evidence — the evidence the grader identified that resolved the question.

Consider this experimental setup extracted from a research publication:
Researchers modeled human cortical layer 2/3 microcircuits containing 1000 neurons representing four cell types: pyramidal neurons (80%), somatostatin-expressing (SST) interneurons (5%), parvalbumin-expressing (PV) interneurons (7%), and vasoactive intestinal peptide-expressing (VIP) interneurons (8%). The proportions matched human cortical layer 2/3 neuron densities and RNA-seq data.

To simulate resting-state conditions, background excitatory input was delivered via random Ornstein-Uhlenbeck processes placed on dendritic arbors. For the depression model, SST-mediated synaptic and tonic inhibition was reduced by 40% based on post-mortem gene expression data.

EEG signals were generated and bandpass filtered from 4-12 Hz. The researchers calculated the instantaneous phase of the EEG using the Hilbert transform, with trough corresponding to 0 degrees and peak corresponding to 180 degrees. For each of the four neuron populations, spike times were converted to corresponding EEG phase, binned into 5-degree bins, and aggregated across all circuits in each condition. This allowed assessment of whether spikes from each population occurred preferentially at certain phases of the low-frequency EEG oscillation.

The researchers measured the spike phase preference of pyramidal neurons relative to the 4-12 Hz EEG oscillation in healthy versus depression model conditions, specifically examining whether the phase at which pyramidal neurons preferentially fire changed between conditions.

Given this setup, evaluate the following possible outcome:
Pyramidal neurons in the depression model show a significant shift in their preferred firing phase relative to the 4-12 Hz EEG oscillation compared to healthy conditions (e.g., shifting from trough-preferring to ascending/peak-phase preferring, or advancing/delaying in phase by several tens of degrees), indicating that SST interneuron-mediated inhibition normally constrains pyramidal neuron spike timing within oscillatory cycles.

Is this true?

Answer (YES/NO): NO